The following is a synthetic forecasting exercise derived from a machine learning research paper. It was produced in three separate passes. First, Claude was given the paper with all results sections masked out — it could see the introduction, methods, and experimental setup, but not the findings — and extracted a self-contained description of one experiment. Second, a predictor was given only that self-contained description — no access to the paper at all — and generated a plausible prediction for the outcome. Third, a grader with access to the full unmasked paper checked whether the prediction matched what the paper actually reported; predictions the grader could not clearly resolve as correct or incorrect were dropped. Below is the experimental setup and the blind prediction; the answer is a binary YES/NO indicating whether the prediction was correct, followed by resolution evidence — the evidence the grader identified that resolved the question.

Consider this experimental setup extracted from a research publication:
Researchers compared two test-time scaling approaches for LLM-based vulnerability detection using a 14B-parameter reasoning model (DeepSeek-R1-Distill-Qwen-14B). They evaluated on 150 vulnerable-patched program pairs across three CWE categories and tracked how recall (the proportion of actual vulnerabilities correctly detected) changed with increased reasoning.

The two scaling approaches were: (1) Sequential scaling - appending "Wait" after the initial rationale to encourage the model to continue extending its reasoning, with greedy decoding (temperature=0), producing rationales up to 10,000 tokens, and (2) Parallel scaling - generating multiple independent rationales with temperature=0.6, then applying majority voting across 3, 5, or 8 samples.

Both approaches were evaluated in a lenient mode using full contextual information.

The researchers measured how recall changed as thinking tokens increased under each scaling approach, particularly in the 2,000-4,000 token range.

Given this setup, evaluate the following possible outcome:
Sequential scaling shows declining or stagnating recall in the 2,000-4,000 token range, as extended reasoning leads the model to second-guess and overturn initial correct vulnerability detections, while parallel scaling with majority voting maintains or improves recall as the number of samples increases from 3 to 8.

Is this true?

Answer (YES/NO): YES